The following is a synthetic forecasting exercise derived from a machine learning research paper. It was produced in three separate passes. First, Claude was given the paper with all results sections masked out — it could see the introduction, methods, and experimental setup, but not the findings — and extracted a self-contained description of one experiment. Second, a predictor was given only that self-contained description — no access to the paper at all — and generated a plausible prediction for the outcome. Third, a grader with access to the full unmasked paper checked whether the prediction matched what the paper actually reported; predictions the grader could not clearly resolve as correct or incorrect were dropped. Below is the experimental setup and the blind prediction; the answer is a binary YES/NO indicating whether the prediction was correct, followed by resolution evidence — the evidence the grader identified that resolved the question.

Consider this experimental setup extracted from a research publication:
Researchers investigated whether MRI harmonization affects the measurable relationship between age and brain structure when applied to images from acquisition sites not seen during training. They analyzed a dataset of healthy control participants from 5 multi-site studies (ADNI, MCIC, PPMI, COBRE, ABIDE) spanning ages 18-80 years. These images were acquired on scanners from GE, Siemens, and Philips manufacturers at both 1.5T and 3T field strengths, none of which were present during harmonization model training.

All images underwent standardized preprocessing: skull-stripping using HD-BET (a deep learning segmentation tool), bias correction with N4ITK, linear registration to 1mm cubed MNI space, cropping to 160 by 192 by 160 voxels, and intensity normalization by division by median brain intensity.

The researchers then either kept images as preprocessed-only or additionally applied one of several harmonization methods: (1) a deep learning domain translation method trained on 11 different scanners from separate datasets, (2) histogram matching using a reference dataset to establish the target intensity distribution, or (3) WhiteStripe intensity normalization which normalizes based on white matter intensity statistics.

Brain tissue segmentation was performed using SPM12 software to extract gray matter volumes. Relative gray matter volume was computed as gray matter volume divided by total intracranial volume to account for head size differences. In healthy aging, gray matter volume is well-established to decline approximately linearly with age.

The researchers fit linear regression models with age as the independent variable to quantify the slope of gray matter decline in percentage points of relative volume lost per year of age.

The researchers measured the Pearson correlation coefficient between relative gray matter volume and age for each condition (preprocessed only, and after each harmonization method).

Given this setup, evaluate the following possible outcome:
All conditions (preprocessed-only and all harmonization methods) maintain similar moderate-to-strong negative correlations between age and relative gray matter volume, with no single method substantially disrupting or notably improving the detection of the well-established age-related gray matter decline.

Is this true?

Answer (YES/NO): NO